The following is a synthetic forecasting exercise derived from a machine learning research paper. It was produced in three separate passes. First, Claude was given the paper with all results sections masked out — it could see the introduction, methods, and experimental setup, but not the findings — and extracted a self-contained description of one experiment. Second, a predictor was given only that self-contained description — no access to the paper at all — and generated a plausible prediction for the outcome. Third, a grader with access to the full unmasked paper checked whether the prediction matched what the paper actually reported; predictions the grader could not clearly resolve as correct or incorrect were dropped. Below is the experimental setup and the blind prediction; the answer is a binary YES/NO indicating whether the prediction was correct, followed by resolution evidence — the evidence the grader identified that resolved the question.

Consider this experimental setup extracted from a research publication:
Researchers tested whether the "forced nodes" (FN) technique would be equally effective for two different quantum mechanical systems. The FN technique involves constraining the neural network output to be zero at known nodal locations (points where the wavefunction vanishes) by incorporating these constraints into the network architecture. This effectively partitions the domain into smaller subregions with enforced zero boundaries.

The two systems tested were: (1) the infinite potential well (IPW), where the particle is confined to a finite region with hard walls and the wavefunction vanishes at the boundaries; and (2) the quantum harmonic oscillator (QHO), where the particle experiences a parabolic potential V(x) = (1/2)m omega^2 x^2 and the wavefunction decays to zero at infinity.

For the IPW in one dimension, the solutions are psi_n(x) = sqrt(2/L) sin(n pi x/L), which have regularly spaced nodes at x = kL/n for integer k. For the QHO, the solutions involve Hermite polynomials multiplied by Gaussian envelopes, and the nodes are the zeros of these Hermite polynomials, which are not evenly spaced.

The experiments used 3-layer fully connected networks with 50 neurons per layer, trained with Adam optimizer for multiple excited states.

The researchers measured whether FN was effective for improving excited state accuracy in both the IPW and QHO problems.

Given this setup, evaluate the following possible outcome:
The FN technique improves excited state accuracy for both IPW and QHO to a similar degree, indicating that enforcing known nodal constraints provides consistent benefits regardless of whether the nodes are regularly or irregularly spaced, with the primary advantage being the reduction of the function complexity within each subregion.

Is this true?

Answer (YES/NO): NO